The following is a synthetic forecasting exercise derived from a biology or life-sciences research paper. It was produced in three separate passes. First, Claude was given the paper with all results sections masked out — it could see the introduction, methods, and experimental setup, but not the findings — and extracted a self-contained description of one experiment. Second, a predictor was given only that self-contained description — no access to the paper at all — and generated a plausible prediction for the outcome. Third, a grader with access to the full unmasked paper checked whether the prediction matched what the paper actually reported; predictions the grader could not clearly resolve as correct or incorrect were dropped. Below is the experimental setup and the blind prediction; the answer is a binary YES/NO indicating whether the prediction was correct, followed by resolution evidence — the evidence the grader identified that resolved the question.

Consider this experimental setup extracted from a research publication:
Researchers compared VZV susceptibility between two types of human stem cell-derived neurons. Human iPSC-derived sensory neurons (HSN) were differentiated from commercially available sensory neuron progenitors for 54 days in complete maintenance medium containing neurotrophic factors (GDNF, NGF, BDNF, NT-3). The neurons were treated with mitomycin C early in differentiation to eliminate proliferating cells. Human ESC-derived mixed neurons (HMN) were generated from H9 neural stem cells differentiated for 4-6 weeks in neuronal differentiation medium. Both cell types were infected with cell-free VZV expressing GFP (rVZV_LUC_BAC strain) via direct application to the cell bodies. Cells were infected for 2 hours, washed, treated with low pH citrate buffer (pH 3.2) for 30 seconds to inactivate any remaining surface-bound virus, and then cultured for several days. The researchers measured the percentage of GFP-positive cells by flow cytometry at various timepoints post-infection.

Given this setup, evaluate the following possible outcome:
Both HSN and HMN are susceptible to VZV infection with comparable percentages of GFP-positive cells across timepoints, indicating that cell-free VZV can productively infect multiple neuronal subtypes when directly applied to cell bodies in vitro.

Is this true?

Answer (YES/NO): NO